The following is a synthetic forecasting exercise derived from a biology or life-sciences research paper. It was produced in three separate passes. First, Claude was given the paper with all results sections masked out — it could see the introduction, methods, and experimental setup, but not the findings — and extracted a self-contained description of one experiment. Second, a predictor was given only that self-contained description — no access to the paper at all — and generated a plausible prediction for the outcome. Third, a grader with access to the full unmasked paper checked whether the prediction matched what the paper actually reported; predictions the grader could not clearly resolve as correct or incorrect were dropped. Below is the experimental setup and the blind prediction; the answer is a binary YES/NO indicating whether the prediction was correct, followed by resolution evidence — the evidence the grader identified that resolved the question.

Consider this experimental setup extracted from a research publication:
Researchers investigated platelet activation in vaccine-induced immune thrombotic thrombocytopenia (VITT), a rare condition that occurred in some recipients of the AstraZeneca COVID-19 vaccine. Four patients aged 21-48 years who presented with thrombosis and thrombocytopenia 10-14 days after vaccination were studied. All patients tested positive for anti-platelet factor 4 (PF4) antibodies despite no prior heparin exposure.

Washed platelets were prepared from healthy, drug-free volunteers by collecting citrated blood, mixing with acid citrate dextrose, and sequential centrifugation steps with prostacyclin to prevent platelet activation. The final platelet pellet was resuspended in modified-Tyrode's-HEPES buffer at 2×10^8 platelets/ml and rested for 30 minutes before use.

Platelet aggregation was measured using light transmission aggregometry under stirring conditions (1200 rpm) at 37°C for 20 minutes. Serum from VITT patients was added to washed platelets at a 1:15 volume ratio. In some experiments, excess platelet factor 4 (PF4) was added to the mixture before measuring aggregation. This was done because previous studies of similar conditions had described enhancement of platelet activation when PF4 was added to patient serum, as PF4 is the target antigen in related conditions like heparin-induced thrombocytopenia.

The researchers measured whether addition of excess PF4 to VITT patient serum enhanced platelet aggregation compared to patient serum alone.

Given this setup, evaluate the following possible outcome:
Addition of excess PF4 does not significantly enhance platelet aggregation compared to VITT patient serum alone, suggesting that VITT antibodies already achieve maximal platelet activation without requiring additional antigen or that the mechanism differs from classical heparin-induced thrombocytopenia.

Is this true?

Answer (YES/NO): YES